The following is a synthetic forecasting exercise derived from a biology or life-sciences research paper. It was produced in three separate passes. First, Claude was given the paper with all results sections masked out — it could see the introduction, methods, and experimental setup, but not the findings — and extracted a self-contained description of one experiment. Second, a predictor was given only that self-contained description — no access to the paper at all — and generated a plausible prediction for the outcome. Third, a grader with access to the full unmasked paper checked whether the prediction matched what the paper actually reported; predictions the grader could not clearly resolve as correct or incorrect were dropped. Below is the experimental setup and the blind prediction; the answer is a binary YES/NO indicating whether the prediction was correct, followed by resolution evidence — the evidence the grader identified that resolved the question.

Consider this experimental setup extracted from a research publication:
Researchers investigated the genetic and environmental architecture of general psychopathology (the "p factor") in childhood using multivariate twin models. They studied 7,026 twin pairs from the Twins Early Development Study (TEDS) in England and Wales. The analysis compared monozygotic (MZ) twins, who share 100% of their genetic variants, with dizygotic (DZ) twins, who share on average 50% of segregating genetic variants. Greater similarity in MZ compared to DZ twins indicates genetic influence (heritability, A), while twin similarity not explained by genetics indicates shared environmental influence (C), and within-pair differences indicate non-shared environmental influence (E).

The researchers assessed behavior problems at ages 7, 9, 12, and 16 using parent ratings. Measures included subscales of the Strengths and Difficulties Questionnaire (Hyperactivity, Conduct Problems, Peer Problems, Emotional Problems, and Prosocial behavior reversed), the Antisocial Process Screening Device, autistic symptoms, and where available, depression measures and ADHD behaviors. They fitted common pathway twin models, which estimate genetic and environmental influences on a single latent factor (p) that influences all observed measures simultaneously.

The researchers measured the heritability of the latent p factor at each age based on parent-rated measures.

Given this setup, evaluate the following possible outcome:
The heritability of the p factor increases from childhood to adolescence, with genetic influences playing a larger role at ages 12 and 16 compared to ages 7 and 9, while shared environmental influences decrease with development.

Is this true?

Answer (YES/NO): NO